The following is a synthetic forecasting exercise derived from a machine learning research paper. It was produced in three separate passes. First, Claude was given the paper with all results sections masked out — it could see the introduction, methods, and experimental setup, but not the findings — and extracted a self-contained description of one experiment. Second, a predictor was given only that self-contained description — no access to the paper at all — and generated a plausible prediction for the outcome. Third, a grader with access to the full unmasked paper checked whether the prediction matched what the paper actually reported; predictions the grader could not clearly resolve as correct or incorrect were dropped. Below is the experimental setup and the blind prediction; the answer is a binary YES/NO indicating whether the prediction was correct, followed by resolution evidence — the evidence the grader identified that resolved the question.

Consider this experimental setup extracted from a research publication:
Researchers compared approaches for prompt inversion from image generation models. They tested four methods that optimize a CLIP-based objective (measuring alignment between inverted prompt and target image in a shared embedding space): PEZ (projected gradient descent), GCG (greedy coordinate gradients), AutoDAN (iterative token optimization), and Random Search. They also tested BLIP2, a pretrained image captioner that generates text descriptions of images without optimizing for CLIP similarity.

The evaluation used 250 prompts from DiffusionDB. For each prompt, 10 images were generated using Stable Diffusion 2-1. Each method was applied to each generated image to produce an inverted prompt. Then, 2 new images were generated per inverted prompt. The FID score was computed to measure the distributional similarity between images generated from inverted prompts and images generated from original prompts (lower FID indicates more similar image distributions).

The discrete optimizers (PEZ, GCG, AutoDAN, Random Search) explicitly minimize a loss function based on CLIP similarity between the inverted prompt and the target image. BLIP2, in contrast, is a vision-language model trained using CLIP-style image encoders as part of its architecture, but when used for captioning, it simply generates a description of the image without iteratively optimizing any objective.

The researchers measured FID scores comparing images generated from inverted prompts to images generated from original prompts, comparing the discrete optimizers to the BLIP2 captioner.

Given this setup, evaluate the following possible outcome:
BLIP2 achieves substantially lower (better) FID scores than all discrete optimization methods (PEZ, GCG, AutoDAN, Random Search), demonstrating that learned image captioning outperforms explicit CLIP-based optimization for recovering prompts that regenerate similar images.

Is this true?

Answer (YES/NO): NO